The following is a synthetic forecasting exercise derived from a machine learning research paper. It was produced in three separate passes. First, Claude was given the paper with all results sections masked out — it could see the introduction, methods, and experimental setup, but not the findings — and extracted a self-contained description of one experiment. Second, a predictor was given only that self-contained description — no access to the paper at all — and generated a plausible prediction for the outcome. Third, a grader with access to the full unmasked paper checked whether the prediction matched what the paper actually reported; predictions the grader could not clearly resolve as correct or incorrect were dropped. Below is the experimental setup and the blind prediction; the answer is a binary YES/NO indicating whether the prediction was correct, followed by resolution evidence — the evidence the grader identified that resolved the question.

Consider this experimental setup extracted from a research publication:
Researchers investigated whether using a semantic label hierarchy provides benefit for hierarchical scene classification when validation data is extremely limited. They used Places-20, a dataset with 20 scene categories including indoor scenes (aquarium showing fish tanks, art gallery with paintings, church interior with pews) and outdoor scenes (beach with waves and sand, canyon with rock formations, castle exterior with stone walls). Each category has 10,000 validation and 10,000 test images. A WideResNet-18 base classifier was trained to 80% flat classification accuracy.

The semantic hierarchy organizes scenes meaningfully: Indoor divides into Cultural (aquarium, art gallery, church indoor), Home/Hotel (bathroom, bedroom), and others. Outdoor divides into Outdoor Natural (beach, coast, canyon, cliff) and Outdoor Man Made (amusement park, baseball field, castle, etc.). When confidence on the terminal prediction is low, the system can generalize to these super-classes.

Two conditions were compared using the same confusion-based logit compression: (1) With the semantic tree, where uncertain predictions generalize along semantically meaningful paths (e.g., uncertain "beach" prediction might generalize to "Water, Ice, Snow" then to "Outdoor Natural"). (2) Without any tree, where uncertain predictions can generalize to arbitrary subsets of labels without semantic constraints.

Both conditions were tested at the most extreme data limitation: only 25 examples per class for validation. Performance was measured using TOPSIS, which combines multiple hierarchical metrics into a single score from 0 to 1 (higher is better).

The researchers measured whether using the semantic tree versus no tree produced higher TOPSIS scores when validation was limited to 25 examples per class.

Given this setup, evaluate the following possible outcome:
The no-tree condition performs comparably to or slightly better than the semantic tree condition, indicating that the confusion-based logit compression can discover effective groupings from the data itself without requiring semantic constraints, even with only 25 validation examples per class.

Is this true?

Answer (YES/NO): NO